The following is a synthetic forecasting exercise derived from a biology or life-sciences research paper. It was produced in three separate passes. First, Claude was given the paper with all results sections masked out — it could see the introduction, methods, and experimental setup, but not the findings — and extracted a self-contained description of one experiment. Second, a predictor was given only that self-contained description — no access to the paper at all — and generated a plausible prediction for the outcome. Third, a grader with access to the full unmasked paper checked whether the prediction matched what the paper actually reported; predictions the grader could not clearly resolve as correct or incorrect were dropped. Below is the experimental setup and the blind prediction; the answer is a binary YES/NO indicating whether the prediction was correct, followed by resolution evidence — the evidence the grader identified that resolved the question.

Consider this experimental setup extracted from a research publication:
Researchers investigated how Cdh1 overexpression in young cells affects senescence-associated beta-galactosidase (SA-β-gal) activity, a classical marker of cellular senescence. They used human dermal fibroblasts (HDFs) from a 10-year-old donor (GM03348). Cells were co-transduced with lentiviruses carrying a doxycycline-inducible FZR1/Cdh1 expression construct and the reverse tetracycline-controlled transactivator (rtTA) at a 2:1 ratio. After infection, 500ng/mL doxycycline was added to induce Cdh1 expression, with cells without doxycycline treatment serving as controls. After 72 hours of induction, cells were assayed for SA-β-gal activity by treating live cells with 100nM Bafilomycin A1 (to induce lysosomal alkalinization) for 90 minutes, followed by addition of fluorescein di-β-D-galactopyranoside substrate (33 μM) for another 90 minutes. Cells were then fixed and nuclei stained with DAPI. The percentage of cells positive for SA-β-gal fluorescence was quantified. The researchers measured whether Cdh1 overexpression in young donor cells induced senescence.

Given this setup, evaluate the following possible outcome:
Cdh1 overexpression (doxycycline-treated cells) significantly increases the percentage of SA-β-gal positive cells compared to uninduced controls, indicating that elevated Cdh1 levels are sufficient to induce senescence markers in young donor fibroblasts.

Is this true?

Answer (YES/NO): YES